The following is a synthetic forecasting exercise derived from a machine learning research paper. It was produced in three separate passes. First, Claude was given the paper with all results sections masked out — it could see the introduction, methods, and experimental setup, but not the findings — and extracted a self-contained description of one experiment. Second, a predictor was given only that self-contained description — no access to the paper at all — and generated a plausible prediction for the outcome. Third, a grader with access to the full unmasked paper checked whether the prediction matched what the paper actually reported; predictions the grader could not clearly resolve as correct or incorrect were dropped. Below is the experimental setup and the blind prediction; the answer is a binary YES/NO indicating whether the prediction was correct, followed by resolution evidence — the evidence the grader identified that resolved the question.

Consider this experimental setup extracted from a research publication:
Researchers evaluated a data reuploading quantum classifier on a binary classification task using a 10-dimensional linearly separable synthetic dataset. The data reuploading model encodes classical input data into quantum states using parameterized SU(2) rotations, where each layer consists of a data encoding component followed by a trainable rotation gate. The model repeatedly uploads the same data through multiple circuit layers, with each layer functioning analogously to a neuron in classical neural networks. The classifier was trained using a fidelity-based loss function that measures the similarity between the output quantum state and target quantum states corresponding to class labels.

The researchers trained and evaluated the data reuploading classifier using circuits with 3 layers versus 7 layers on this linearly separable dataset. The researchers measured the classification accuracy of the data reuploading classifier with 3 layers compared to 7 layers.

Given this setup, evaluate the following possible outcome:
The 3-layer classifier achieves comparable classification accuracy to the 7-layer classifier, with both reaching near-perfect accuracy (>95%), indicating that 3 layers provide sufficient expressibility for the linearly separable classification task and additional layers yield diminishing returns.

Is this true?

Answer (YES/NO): NO